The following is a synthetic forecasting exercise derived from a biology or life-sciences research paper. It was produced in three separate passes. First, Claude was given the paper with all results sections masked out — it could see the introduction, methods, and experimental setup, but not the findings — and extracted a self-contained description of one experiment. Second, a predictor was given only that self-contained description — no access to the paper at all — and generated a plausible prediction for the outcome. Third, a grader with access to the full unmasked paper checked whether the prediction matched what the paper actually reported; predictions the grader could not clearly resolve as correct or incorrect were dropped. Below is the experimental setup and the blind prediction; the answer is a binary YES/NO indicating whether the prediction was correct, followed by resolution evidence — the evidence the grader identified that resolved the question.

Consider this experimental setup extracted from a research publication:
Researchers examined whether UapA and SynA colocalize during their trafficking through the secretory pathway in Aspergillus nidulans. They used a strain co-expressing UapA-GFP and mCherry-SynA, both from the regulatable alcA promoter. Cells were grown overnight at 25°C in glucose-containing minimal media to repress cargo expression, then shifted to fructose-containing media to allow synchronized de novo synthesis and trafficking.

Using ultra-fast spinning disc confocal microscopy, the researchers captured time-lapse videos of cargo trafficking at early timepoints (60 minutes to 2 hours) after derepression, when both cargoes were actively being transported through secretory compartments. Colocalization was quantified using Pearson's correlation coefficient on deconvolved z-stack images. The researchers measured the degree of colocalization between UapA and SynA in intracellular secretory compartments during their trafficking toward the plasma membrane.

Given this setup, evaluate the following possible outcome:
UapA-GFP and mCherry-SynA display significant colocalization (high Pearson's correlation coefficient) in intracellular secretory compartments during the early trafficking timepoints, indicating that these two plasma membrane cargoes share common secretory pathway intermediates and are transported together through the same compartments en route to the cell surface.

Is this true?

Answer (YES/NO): NO